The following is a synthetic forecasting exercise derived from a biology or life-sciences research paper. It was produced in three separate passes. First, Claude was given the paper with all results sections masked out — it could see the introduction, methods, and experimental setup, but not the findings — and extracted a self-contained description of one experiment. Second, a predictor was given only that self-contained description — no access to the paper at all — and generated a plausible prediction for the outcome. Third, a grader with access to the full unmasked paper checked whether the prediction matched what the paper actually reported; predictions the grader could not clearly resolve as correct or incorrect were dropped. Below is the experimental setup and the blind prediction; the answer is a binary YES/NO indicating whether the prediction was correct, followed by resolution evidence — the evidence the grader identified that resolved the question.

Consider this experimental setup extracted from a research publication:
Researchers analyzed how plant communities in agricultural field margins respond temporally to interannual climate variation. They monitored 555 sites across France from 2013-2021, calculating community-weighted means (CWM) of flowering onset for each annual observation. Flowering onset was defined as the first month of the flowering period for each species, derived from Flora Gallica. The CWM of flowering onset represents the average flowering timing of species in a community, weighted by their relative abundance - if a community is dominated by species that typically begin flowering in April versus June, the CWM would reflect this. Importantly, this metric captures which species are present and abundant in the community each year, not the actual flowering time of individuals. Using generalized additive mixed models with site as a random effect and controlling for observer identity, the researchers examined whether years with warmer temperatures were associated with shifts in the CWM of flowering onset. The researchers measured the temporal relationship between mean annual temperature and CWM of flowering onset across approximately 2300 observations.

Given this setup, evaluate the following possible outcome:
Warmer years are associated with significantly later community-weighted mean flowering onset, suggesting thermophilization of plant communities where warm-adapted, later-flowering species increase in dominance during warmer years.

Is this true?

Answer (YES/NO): YES